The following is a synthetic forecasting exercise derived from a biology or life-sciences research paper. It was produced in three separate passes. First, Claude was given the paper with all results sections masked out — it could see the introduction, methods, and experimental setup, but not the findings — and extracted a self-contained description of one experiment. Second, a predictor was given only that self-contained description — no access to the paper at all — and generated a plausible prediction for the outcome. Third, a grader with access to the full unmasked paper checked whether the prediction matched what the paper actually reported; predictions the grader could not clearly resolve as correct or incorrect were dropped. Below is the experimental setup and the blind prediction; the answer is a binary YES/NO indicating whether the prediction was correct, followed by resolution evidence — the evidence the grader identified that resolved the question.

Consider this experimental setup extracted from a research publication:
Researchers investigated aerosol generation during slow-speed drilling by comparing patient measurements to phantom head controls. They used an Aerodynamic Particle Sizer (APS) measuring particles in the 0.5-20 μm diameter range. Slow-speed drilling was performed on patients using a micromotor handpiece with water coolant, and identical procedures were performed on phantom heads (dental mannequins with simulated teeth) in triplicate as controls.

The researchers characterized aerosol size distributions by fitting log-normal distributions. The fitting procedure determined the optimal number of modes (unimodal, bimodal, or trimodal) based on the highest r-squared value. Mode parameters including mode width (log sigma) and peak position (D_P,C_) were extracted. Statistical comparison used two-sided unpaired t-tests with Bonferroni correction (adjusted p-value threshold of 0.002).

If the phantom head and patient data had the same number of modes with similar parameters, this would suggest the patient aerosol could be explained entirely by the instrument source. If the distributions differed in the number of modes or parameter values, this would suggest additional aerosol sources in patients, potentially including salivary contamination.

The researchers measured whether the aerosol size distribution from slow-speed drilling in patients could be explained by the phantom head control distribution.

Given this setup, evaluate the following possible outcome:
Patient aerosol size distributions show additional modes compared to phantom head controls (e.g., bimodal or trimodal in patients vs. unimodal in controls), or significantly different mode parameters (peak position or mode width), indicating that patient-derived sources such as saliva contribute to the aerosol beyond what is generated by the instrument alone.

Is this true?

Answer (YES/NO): YES